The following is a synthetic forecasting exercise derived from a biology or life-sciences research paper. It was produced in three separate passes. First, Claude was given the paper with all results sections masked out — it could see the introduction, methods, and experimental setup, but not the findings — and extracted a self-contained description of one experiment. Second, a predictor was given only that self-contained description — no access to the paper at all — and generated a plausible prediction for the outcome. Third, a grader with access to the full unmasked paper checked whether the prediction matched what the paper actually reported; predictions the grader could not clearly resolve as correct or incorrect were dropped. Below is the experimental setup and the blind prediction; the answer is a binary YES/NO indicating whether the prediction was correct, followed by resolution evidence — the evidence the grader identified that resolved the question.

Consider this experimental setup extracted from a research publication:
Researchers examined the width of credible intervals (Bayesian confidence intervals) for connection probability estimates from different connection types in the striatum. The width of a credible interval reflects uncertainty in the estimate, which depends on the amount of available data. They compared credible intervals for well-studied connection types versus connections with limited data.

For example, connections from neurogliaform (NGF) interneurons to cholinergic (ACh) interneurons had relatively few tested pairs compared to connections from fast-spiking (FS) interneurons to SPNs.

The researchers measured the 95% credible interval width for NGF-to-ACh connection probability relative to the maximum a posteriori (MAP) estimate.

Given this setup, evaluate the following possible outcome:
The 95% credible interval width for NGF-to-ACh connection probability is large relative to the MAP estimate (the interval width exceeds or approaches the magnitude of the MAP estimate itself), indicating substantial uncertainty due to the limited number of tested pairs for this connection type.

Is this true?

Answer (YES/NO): YES